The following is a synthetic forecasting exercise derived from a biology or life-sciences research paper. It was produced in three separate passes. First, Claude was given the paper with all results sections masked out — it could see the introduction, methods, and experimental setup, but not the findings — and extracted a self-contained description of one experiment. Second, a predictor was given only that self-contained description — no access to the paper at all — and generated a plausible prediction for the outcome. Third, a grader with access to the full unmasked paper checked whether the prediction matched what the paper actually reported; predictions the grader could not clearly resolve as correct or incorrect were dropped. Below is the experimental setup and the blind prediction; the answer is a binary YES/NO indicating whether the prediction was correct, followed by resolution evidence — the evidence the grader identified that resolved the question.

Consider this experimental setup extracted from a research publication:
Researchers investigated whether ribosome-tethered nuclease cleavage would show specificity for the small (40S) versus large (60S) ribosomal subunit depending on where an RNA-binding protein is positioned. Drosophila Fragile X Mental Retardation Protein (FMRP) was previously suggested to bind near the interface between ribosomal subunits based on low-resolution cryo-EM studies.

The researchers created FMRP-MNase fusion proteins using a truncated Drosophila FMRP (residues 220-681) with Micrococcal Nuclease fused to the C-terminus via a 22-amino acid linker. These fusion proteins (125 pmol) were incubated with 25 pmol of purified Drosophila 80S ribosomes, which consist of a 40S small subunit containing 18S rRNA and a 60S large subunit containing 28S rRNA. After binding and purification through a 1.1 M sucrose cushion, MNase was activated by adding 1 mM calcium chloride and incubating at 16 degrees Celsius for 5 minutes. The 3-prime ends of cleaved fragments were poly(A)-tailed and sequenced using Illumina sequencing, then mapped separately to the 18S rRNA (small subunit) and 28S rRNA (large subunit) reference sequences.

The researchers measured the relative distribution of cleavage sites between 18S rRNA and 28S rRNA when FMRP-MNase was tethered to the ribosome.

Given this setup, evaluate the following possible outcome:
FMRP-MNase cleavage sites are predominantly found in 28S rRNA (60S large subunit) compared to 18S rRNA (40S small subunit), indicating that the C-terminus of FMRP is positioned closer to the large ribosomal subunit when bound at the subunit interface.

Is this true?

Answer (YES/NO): NO